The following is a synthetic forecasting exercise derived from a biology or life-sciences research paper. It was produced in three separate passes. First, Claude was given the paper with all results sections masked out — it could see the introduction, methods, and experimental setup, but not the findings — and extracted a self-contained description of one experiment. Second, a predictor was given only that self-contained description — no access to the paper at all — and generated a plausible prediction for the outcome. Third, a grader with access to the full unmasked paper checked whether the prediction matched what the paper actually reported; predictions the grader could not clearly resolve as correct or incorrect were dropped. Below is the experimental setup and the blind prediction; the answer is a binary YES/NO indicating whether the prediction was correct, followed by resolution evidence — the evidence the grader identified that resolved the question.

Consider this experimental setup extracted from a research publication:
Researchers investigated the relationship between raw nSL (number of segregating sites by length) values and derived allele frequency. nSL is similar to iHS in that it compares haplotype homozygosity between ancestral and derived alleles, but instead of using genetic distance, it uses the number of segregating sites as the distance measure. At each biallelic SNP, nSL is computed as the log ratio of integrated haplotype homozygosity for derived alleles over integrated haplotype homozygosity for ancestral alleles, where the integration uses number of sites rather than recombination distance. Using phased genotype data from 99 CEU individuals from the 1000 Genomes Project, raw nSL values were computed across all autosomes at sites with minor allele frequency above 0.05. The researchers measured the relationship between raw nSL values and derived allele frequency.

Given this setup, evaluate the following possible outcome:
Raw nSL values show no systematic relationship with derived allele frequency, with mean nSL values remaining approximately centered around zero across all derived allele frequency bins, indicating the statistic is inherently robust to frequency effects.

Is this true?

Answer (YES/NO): NO